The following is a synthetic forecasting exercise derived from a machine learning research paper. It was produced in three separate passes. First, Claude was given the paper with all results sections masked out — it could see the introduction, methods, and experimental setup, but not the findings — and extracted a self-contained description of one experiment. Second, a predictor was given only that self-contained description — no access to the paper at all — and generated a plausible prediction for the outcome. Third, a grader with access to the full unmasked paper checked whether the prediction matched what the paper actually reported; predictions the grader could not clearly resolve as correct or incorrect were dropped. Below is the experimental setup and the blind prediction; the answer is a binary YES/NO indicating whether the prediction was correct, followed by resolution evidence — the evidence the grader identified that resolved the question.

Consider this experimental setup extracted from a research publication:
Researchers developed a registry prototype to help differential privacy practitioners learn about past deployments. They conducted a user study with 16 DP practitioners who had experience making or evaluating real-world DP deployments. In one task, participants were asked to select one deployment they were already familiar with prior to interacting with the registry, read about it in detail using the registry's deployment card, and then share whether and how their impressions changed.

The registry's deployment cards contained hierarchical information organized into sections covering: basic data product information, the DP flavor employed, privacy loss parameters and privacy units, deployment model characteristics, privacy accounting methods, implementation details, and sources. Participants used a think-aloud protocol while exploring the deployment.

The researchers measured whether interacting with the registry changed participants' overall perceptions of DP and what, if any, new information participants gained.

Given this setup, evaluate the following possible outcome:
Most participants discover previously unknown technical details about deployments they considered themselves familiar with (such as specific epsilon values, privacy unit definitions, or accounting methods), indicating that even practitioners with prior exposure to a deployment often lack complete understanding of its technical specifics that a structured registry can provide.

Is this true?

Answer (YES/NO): YES